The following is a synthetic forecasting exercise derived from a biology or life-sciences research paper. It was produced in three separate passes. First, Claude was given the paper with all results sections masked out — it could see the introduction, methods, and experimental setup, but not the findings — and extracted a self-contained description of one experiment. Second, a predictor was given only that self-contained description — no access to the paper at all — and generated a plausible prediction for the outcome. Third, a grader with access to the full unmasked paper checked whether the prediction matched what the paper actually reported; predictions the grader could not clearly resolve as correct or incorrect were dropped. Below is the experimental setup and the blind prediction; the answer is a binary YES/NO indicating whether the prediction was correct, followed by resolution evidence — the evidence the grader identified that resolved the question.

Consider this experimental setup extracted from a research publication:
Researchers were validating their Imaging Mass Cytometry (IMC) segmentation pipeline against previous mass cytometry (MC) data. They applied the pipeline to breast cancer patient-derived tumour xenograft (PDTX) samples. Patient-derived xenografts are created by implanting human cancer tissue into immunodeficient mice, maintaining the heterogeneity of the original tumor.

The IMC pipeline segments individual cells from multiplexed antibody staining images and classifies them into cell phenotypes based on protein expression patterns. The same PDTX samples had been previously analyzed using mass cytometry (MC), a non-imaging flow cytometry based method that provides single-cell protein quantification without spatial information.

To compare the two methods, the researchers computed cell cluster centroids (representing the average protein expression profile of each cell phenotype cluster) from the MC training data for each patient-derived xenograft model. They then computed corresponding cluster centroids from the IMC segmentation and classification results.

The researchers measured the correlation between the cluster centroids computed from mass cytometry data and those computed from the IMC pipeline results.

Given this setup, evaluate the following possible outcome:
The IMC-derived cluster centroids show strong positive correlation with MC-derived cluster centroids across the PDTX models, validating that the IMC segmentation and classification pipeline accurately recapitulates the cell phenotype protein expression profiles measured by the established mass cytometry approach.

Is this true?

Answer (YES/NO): YES